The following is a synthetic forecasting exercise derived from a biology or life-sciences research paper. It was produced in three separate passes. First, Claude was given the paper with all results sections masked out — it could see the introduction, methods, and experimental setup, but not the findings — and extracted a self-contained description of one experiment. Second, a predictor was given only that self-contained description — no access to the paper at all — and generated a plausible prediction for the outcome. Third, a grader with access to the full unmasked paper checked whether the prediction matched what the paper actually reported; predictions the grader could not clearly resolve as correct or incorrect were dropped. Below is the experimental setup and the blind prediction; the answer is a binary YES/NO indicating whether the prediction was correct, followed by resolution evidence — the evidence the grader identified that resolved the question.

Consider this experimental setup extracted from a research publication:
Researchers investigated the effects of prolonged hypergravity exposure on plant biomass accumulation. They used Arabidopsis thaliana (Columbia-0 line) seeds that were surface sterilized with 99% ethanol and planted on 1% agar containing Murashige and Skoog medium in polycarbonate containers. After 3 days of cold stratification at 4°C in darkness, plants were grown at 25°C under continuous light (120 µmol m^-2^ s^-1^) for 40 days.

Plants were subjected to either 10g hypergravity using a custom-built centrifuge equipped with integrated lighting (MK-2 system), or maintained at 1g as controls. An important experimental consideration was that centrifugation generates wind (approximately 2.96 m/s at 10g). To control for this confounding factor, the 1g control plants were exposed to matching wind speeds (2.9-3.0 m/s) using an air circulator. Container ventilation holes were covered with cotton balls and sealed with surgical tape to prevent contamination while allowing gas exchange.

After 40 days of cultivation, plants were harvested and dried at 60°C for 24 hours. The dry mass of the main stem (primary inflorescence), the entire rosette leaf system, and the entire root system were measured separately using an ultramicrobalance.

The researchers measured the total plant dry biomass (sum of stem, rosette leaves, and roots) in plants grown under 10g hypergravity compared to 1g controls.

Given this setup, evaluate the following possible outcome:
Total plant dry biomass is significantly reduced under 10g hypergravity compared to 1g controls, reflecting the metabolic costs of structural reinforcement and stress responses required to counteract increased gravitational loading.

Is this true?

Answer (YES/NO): NO